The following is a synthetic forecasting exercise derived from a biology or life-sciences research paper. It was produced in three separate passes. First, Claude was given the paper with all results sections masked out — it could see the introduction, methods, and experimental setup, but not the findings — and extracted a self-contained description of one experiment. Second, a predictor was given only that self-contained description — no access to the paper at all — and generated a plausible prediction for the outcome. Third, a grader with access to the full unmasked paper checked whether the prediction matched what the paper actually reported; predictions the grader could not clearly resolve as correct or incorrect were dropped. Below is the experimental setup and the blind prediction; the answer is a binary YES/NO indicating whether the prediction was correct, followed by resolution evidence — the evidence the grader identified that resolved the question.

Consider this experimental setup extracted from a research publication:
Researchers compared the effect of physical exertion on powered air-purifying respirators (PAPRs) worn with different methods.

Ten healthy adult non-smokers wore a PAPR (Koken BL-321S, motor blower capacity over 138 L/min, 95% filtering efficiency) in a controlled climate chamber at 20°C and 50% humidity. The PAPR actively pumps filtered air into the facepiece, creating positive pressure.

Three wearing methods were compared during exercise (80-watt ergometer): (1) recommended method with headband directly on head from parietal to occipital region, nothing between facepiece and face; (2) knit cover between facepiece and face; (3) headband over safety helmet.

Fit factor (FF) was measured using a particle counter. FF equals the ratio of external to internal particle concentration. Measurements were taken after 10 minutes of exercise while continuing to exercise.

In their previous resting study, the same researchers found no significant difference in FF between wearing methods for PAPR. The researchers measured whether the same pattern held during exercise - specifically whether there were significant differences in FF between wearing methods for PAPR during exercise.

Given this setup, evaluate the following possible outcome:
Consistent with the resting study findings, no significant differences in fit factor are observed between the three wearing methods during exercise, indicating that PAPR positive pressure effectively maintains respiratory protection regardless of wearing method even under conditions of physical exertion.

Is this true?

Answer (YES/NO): YES